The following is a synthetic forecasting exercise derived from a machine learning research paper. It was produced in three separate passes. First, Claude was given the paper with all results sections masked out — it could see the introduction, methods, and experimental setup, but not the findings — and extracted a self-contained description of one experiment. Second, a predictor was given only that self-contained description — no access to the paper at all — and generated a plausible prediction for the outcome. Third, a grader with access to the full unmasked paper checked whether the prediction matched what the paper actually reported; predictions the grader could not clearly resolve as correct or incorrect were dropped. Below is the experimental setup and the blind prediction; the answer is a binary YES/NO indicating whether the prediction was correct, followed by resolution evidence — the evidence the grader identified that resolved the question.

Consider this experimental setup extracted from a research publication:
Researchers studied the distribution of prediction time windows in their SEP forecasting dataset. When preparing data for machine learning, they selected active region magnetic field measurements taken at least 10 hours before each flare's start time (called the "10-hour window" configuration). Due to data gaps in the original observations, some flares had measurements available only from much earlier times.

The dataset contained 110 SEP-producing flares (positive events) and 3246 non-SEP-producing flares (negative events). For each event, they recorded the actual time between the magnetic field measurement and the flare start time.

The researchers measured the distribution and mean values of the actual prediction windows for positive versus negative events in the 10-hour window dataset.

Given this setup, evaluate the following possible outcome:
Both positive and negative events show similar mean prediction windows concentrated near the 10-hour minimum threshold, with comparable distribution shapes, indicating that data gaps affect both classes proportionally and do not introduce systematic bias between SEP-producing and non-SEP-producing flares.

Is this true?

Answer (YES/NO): NO